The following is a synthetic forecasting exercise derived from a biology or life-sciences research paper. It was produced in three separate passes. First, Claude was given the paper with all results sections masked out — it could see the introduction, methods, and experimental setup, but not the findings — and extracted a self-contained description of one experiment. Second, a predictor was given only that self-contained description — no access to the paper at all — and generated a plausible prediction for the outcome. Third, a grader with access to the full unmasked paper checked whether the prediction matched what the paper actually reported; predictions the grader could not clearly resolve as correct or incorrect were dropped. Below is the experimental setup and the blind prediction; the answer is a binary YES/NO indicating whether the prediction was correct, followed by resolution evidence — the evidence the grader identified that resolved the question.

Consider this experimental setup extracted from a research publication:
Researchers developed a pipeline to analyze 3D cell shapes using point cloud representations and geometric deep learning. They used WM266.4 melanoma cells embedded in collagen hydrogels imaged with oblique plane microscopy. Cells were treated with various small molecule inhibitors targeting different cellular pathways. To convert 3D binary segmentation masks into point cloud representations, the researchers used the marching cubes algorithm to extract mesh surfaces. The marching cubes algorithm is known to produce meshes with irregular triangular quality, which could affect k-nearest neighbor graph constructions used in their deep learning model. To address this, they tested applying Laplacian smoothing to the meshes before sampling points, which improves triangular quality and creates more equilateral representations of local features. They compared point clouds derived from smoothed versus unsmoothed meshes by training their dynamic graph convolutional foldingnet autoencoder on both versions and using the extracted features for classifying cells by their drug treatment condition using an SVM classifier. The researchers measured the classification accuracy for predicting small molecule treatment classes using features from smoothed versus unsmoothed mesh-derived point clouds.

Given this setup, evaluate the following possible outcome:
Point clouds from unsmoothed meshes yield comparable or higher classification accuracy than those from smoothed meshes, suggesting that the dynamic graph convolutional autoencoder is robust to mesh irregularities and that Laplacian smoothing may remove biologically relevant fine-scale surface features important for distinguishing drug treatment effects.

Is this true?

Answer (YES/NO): YES